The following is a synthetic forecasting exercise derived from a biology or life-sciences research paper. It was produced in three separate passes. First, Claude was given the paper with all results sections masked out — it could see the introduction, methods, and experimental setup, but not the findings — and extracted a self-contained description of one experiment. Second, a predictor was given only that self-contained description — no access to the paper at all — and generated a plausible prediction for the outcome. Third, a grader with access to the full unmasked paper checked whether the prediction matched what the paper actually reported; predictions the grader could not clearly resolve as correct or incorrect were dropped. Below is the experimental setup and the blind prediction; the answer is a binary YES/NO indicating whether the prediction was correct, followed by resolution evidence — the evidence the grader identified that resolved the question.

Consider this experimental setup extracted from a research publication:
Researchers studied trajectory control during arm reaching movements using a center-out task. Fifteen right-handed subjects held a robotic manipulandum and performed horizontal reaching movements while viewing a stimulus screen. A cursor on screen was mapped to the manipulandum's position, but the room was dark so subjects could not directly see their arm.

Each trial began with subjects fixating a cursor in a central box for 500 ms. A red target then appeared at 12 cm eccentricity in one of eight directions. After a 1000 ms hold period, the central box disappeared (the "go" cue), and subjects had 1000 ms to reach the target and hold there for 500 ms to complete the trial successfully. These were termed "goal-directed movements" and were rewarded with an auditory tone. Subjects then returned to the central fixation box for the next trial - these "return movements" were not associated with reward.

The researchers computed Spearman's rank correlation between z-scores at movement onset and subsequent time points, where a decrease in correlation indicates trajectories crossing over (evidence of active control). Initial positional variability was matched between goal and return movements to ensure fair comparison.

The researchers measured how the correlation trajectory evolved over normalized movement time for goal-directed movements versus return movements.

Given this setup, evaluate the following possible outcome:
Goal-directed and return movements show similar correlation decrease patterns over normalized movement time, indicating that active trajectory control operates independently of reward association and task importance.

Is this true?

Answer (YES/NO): NO